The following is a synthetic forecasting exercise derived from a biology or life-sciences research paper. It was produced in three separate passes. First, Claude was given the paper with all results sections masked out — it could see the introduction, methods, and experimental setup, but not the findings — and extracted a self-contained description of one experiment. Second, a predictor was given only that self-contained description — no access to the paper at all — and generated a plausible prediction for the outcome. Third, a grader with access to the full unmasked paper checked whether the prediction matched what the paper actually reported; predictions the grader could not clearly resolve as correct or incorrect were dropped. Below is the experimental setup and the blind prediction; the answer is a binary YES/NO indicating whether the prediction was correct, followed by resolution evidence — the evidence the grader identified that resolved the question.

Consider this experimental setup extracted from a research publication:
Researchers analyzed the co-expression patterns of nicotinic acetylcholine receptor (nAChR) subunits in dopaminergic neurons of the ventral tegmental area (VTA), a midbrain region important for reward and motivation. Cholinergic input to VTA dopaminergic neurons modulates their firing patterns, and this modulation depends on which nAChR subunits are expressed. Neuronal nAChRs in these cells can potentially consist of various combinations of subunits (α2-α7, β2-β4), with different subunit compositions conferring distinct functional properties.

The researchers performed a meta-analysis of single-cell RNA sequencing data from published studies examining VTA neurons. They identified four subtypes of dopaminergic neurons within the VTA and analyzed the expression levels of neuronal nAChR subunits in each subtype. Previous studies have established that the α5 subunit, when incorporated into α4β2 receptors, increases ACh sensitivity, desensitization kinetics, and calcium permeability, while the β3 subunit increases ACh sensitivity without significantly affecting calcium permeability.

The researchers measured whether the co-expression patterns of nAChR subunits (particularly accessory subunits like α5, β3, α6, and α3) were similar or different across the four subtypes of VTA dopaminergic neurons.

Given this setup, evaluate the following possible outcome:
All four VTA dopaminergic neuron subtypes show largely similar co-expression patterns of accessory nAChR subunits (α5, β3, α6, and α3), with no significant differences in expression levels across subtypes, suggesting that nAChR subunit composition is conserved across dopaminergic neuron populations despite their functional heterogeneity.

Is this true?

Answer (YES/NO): NO